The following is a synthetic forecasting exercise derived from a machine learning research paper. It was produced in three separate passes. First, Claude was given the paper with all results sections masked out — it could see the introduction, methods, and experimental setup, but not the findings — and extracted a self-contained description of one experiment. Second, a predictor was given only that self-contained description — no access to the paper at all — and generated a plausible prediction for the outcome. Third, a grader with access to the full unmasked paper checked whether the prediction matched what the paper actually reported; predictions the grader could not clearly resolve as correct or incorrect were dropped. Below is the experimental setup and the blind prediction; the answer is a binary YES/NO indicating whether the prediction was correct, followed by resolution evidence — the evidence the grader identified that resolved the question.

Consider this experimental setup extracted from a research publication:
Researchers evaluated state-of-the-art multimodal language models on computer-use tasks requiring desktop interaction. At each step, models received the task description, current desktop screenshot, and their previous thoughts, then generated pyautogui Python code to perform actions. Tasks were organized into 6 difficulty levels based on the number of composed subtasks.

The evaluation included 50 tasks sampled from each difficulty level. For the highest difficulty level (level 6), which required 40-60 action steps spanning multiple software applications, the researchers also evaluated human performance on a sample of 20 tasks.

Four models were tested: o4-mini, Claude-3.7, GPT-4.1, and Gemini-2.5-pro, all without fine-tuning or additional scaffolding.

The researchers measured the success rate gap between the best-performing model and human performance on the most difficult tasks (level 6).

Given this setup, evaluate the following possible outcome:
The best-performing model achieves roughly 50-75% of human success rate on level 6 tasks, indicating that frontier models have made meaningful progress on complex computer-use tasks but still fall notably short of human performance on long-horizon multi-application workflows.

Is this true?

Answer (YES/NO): NO